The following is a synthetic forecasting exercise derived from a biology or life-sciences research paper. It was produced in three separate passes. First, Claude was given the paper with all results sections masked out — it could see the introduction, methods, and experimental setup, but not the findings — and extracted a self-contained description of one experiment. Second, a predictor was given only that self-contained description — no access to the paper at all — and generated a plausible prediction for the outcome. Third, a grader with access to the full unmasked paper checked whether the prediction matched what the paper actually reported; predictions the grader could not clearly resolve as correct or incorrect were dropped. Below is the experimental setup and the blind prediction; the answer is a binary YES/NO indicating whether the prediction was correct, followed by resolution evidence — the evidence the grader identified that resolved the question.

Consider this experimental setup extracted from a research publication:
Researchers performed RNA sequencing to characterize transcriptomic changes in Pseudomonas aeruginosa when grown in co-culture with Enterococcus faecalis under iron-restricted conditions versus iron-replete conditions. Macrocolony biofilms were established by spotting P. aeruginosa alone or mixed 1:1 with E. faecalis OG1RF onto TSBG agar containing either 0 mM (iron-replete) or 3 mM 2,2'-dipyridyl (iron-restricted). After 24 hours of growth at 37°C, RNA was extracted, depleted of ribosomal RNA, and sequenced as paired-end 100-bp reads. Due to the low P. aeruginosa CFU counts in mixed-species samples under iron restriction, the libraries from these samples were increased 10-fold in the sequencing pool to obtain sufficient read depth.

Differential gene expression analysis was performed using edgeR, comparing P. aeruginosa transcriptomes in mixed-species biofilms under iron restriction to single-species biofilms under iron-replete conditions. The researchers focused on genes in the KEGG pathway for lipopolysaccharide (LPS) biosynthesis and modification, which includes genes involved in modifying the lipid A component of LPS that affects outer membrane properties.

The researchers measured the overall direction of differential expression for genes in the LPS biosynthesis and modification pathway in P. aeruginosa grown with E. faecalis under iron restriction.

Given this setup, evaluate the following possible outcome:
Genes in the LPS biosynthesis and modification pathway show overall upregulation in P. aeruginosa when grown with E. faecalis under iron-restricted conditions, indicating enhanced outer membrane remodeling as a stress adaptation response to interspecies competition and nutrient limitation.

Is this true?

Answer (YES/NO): YES